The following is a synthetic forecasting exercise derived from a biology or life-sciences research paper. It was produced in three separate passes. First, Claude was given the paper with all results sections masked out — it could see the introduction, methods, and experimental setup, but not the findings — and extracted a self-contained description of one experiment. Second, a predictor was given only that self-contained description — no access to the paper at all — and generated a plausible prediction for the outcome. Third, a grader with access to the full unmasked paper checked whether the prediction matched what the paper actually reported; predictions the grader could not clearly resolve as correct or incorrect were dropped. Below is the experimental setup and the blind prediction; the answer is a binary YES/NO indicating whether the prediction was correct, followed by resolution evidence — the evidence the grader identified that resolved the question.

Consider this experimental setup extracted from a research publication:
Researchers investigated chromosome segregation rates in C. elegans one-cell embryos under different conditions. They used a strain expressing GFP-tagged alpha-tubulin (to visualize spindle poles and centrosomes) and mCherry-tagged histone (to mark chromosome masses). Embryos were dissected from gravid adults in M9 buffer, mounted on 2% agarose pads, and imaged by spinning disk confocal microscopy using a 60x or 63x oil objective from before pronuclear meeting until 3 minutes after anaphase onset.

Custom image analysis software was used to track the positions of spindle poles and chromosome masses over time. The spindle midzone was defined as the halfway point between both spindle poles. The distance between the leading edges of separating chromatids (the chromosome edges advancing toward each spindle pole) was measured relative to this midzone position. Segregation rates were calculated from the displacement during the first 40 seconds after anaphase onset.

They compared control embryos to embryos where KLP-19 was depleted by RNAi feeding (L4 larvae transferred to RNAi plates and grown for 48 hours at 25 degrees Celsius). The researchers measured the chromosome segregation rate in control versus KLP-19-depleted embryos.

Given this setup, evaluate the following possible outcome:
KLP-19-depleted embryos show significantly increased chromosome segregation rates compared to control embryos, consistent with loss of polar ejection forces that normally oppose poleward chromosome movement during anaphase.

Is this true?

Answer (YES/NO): NO